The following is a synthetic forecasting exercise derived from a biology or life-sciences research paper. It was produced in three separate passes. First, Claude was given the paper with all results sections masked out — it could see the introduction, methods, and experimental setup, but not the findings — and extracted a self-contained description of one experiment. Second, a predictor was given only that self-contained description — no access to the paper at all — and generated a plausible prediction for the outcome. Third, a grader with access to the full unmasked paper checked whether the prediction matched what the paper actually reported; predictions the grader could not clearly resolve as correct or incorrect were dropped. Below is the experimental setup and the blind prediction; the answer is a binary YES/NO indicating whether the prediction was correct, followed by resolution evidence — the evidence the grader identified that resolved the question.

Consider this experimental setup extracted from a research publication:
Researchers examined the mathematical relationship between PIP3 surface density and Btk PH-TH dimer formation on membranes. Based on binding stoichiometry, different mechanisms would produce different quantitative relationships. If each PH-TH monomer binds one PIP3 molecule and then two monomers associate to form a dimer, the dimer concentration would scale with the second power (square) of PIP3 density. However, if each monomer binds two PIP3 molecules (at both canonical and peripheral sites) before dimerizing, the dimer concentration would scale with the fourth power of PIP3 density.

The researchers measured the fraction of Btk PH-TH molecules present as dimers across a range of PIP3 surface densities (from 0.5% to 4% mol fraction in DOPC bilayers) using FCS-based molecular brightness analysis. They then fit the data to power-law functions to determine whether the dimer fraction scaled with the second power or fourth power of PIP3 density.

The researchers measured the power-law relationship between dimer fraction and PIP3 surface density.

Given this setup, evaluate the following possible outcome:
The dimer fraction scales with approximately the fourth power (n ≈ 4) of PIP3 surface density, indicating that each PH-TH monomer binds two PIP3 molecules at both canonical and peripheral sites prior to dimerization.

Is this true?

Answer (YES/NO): YES